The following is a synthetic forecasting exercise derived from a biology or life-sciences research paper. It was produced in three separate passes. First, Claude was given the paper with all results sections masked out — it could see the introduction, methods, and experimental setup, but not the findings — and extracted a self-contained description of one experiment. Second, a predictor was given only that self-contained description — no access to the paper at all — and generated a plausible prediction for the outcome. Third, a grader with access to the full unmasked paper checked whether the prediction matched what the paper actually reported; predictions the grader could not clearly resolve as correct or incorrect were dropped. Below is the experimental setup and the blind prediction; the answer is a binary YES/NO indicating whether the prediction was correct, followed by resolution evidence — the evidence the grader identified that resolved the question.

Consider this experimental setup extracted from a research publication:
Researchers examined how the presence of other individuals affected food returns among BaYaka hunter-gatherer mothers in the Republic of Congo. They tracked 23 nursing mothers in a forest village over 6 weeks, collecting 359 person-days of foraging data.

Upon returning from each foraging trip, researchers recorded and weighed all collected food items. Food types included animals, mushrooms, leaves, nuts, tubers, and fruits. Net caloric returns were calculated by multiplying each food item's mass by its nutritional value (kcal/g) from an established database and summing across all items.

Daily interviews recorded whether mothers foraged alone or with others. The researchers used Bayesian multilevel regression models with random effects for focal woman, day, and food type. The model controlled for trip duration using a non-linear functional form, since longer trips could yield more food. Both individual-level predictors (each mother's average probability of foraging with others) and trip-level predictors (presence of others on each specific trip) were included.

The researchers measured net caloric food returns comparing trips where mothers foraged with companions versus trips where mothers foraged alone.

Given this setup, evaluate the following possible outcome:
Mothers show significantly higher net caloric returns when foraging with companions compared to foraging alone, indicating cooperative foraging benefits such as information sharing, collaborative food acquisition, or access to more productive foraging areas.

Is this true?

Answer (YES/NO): NO